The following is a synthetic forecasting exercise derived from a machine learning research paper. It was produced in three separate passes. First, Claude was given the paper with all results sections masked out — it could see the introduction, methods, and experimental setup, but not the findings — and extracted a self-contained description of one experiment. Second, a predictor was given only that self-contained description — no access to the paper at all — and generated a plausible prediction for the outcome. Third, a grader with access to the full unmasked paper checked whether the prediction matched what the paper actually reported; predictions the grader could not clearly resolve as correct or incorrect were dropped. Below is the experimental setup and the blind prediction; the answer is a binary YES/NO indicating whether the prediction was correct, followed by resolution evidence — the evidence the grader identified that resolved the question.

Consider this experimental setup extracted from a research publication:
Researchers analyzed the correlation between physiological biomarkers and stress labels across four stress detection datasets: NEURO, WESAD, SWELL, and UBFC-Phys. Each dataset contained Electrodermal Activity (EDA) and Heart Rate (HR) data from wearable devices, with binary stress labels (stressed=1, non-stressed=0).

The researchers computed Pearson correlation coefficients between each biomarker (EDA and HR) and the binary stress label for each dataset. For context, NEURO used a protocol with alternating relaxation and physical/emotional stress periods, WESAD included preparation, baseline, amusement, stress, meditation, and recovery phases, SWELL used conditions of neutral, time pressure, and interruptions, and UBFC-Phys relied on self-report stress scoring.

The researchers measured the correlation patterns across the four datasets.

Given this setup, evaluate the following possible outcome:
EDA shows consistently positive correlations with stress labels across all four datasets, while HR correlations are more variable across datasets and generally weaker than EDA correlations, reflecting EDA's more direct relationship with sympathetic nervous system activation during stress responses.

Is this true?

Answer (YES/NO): NO